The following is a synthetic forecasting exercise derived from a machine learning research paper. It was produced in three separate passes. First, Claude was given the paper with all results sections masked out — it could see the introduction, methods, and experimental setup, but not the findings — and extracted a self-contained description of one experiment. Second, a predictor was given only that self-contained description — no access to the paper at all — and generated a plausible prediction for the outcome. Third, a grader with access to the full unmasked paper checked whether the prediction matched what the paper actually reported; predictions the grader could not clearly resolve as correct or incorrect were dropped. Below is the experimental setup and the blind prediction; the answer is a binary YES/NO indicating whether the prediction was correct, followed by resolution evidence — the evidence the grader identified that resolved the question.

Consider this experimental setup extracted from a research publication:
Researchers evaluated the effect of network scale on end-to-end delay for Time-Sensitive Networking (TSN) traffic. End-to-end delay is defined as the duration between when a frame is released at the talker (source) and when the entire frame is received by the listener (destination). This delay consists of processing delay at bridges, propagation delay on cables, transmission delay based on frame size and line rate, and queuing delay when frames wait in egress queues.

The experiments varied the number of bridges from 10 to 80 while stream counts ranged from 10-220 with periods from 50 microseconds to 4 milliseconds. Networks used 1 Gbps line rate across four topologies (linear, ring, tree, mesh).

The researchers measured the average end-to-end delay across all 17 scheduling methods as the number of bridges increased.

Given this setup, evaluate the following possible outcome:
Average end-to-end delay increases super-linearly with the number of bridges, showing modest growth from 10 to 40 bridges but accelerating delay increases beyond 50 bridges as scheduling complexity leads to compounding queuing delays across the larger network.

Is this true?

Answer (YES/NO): NO